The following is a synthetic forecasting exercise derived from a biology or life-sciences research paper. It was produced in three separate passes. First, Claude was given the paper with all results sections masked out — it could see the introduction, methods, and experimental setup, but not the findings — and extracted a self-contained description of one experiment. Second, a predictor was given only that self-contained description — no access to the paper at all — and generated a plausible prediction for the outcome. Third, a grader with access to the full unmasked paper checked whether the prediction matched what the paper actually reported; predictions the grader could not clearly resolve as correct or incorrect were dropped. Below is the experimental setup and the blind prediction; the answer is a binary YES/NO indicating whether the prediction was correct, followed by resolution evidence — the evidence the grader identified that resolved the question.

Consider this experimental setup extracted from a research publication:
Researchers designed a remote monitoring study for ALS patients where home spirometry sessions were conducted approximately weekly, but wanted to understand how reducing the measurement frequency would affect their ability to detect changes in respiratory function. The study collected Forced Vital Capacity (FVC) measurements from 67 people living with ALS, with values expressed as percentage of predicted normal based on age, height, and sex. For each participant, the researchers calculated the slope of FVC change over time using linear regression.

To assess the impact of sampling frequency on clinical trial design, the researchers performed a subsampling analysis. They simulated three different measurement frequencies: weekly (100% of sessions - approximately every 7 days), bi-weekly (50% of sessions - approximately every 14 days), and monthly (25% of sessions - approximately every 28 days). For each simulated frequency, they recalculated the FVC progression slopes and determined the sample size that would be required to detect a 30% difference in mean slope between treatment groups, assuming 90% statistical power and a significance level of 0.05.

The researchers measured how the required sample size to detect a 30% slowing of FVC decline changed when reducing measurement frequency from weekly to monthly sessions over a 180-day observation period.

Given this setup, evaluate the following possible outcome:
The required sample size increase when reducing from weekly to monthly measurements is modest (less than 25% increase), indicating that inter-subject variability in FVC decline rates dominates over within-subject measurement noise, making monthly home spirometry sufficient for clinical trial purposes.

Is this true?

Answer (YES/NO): NO